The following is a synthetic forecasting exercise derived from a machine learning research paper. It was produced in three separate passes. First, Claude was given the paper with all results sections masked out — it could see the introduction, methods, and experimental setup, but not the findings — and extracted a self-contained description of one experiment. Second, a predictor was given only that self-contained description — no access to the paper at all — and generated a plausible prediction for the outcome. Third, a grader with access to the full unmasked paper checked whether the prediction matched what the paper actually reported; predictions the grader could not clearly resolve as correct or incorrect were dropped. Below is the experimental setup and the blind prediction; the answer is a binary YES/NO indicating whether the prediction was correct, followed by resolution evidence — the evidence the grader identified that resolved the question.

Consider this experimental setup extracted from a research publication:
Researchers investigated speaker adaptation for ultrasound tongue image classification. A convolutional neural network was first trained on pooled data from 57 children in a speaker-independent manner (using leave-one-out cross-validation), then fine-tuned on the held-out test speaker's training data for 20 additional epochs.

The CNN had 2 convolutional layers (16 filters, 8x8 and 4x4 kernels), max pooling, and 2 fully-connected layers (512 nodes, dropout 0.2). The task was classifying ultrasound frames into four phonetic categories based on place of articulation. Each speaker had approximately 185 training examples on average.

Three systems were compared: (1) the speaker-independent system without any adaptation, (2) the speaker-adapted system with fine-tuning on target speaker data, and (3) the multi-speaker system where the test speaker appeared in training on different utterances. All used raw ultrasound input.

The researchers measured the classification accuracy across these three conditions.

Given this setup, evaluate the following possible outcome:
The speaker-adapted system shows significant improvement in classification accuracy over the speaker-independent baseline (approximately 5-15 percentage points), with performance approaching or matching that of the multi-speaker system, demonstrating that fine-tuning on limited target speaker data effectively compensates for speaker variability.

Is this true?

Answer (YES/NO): YES